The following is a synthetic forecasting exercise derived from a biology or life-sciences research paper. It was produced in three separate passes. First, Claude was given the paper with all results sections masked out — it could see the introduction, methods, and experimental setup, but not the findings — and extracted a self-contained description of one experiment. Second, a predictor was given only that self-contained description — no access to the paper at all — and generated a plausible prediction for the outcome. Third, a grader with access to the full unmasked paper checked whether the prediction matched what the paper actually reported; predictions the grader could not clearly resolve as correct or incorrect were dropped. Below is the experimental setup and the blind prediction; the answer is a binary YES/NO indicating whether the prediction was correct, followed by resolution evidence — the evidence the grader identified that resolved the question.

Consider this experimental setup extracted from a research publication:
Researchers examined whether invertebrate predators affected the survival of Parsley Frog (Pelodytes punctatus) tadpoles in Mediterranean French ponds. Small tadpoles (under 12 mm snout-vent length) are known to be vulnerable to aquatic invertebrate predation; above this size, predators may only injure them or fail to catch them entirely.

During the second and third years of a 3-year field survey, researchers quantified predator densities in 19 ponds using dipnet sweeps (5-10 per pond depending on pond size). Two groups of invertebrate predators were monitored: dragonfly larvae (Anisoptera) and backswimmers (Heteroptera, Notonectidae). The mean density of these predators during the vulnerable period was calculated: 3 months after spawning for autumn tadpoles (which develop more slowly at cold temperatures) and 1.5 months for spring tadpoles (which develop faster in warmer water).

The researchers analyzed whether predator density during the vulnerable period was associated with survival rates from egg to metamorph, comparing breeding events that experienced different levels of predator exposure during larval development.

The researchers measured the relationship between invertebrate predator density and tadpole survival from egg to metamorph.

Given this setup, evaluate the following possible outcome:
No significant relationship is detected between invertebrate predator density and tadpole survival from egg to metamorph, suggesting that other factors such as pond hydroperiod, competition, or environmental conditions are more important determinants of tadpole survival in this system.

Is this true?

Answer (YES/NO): YES